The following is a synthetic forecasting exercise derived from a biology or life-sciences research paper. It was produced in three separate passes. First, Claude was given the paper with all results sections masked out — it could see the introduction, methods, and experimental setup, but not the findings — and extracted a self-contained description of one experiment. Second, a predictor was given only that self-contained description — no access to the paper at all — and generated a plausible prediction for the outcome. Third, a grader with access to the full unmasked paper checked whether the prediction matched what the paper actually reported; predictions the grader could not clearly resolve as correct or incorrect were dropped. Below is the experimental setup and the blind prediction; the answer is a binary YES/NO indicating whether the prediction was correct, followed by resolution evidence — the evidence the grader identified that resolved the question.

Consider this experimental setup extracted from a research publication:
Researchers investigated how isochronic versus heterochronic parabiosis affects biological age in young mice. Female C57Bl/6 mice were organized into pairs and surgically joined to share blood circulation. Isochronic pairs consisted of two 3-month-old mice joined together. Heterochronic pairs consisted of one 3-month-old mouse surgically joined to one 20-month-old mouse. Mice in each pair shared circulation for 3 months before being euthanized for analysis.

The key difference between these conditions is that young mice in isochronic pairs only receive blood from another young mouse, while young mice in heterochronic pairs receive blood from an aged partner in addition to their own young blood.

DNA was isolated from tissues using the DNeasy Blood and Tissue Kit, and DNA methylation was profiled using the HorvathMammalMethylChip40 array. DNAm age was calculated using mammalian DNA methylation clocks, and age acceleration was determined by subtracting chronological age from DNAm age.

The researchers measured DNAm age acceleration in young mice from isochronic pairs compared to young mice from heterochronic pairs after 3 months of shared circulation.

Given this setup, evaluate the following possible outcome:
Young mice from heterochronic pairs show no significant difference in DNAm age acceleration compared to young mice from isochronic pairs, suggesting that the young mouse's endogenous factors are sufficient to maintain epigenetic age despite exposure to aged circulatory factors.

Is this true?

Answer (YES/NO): NO